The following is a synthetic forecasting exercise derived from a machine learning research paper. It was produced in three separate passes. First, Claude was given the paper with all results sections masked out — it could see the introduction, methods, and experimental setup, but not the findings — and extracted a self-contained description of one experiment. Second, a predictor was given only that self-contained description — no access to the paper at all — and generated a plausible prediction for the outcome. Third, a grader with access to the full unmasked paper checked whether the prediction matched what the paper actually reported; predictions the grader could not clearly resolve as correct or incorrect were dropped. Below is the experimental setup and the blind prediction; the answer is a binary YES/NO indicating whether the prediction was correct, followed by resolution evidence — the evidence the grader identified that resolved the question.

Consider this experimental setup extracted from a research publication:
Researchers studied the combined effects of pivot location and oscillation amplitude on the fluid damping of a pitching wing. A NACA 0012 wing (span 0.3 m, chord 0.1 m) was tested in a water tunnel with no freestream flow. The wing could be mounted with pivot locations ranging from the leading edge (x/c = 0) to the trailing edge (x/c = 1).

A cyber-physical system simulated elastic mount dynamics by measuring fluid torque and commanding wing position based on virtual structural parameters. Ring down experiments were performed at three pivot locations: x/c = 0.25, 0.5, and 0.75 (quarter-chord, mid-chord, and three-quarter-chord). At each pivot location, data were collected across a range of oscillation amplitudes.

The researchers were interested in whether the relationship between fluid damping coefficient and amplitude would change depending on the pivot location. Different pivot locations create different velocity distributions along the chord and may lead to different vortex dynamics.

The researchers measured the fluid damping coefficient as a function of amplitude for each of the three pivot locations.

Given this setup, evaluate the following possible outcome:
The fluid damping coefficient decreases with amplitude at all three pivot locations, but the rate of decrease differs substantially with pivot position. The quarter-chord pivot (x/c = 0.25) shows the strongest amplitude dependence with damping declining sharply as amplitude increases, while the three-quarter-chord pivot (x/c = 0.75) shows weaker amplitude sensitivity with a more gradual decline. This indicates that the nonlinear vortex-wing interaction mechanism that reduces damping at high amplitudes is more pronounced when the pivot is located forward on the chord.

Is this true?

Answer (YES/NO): NO